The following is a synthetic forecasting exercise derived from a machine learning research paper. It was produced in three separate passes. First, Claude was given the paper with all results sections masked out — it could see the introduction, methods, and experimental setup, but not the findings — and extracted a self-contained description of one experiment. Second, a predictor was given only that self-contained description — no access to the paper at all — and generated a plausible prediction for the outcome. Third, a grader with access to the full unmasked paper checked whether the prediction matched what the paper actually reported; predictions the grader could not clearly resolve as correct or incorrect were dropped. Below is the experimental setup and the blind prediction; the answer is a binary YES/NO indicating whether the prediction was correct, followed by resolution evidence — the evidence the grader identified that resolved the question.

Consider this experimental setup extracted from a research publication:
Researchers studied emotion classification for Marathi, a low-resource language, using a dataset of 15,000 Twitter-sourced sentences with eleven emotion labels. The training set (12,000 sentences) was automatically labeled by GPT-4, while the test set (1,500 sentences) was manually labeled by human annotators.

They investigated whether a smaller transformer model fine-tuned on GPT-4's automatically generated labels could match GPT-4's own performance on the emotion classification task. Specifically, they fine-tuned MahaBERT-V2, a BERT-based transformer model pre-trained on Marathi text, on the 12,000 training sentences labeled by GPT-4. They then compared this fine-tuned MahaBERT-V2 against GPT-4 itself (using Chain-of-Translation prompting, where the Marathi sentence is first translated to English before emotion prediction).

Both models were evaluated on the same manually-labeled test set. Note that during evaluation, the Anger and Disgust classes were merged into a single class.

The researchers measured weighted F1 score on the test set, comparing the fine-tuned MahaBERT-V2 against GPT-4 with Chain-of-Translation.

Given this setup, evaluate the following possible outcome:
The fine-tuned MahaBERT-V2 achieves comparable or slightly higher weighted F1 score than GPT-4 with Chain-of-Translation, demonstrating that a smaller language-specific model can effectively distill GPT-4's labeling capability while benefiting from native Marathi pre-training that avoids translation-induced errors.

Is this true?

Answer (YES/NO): NO